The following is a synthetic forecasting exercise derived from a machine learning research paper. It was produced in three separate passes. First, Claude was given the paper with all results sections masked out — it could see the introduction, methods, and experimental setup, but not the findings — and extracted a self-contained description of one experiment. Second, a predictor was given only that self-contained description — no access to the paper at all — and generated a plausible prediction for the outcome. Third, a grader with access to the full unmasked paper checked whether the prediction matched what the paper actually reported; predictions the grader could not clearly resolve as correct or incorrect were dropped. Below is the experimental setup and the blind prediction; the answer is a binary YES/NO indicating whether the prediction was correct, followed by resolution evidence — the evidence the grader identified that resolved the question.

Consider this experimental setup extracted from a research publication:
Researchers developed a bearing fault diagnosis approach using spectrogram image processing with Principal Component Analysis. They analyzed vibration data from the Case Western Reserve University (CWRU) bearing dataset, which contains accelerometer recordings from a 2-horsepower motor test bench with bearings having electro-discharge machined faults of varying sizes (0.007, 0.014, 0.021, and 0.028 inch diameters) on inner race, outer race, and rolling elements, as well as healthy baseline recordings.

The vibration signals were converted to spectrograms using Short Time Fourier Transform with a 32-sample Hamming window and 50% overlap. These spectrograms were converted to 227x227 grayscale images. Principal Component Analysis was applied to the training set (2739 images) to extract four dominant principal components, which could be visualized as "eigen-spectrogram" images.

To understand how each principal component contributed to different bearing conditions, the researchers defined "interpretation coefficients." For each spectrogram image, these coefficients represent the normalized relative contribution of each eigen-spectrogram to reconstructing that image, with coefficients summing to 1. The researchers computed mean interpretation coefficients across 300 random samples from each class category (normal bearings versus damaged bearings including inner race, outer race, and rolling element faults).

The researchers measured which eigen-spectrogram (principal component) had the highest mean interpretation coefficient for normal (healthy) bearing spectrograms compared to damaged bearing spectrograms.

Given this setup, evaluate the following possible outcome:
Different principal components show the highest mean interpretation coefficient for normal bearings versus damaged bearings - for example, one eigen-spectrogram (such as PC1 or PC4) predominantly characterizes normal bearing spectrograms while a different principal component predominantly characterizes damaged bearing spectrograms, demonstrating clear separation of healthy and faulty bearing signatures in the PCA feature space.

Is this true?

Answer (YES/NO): YES